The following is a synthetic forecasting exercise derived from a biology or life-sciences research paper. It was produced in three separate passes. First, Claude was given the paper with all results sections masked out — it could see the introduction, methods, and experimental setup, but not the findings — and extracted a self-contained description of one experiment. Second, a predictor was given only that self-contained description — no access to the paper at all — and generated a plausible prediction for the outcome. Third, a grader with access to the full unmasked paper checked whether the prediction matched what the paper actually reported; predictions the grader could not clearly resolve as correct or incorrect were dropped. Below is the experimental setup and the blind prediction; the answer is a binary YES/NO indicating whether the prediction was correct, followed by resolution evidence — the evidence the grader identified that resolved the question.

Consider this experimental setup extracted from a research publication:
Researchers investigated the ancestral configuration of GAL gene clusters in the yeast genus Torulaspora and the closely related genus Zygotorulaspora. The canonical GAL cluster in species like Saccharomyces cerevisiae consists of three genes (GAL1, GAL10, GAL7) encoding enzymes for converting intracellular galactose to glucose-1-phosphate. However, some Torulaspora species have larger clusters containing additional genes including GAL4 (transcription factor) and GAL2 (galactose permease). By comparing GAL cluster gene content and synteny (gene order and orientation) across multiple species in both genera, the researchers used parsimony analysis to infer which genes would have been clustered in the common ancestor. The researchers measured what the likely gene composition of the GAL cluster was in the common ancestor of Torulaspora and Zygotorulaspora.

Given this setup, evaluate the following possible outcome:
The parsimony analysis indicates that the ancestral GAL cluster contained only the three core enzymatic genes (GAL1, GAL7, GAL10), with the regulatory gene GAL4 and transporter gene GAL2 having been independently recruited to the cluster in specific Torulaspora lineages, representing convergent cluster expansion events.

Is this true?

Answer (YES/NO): NO